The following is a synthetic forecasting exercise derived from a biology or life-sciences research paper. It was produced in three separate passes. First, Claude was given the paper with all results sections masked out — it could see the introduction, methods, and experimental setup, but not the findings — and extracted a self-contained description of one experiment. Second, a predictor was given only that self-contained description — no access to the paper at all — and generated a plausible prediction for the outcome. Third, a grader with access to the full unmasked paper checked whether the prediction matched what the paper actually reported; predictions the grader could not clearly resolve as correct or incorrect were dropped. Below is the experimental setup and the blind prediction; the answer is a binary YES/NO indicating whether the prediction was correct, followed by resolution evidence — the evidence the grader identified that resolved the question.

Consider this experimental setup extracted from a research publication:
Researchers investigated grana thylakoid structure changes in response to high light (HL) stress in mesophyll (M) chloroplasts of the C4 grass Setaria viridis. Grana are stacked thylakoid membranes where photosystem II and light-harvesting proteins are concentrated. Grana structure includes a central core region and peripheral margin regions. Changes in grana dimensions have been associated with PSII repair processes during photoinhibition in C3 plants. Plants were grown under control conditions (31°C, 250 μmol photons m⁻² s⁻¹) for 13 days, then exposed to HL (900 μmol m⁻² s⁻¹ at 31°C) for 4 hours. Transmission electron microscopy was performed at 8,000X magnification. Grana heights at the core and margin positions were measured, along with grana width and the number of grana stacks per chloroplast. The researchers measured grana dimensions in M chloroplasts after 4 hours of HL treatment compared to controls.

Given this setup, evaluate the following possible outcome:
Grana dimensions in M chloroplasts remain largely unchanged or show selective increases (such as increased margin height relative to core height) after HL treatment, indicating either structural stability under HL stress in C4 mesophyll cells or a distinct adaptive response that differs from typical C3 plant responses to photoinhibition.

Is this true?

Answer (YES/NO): NO